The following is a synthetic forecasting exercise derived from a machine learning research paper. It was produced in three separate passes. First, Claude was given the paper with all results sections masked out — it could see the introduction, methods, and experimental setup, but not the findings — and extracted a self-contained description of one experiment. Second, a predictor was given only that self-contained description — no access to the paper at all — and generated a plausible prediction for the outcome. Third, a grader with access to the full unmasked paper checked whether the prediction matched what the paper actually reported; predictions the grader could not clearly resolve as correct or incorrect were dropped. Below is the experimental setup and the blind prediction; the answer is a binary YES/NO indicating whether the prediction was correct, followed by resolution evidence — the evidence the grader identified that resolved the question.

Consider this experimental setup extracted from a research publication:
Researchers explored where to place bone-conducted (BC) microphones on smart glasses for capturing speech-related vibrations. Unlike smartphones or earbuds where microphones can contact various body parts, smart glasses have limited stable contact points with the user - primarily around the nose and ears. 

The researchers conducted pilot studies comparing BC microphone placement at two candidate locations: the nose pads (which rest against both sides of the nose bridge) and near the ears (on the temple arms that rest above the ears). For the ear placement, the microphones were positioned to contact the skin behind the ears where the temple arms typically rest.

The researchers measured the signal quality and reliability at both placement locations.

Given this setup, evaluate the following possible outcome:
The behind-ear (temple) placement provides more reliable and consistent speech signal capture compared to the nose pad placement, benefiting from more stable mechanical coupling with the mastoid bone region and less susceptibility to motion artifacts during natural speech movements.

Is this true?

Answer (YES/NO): NO